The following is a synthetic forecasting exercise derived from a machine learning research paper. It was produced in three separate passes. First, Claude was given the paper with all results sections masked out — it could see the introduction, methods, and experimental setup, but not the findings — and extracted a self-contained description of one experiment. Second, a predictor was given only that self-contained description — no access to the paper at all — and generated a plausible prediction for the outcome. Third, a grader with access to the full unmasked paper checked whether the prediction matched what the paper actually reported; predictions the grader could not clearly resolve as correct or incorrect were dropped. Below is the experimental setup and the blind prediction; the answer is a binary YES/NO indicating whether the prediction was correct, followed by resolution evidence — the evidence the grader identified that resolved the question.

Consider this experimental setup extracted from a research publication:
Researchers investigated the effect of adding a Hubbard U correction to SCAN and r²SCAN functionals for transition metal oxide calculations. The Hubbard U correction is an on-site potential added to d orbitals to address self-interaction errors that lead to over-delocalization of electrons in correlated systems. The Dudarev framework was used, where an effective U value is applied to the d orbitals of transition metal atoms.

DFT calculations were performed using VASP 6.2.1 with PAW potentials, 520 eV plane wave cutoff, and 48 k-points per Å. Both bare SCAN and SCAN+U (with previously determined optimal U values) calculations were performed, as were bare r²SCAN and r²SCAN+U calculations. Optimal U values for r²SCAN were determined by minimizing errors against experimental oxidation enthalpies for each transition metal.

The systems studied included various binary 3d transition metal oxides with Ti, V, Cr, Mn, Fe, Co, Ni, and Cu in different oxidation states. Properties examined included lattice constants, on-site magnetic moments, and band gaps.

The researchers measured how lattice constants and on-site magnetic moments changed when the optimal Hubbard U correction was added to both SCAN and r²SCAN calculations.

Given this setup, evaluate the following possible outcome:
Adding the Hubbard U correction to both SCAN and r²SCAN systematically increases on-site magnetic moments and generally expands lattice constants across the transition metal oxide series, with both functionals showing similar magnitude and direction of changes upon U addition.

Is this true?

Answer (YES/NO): YES